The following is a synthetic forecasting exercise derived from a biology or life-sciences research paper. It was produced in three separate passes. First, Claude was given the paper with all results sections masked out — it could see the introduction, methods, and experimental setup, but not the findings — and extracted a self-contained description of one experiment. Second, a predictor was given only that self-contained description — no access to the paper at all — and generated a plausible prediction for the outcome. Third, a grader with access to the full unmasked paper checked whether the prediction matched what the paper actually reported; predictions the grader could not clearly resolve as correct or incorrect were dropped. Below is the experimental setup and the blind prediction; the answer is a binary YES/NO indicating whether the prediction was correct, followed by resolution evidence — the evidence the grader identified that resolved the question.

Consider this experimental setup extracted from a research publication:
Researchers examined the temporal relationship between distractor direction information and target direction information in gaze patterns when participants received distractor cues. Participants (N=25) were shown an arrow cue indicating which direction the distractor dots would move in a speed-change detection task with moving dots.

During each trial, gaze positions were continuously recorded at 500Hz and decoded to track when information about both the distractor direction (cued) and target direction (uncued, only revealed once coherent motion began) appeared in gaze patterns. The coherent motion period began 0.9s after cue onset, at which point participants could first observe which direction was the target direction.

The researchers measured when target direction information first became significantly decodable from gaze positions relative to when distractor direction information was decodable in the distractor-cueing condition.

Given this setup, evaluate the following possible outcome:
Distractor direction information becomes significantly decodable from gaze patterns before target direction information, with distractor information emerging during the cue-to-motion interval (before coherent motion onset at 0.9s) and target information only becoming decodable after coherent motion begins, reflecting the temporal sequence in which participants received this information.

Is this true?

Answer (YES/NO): YES